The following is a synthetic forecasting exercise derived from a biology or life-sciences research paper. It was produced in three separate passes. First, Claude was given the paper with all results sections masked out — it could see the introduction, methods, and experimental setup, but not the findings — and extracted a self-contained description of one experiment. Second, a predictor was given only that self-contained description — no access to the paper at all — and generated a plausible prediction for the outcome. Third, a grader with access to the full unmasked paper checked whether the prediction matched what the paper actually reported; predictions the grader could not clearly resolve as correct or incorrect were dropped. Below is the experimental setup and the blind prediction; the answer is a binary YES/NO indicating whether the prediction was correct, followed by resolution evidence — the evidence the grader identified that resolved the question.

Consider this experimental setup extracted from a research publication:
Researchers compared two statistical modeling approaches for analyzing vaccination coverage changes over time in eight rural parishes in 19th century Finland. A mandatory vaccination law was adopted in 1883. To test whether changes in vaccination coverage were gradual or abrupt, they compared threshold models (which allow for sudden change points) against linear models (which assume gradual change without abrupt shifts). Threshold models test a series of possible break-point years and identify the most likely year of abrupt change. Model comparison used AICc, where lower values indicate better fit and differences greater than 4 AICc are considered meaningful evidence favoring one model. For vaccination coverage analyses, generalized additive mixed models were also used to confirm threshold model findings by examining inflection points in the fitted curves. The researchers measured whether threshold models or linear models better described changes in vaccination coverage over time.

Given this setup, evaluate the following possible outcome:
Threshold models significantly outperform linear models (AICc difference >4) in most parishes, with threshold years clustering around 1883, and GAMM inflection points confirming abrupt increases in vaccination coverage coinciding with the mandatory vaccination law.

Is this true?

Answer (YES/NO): NO